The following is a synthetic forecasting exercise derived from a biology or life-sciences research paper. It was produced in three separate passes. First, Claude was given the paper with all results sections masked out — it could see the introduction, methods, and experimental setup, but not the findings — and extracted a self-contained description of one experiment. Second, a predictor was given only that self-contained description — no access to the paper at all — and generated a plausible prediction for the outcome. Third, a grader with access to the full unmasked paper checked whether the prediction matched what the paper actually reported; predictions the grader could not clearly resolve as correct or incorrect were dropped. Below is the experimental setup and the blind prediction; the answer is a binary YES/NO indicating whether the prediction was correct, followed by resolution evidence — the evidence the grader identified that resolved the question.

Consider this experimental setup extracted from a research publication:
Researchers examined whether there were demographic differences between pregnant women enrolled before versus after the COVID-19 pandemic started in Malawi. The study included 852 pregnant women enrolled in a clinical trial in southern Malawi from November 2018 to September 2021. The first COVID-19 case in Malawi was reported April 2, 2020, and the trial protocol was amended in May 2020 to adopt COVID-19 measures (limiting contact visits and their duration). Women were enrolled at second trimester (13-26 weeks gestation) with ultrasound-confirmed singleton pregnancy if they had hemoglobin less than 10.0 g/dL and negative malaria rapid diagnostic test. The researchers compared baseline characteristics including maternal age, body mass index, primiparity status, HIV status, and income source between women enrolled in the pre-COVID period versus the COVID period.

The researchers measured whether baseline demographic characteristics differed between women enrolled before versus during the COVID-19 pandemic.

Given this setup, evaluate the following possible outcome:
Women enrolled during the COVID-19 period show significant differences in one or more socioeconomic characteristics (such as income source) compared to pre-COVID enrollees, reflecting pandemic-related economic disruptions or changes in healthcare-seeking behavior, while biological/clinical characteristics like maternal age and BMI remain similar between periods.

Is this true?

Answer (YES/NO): NO